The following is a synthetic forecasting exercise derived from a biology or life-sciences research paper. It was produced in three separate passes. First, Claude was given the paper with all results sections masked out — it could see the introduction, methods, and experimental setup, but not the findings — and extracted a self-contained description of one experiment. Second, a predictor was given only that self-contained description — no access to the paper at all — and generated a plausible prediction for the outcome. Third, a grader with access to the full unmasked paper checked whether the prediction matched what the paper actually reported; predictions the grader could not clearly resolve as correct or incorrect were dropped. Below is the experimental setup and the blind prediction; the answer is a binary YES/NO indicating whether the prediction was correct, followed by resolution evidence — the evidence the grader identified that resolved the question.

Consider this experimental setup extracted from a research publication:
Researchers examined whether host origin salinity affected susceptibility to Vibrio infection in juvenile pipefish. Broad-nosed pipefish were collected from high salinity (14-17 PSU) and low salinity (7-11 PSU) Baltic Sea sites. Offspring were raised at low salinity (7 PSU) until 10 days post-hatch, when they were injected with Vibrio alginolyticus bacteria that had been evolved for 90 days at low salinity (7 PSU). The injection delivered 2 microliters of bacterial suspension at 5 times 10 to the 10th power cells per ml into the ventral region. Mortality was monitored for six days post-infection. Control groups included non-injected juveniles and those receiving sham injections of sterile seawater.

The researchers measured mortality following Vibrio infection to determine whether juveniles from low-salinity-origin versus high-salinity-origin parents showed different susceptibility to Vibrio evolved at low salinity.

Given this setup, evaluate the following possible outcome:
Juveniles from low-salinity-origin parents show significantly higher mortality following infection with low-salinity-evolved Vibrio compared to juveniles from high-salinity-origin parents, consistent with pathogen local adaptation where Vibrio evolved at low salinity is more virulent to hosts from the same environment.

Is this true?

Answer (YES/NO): NO